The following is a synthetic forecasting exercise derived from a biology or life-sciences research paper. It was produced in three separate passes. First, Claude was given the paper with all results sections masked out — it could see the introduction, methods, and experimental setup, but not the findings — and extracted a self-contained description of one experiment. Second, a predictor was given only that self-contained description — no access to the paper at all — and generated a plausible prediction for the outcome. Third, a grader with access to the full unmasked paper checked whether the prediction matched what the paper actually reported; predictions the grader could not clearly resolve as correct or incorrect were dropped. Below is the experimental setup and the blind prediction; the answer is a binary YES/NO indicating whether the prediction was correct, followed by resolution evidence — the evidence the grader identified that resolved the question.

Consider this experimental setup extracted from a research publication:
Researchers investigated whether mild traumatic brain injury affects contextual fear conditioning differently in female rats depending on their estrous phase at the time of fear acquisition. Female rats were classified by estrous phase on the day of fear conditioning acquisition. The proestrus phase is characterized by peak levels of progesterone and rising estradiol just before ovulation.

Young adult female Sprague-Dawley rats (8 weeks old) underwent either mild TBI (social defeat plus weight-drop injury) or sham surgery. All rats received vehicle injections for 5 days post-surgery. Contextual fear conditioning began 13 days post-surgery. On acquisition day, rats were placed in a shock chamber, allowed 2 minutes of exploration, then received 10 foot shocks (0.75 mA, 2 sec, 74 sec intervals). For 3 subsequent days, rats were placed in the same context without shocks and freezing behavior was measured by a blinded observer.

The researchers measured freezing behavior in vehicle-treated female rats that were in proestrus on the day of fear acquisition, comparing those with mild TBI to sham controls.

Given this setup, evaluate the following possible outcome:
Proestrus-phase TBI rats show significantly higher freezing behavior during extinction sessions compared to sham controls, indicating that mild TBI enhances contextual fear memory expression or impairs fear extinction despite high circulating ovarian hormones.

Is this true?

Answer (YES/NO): NO